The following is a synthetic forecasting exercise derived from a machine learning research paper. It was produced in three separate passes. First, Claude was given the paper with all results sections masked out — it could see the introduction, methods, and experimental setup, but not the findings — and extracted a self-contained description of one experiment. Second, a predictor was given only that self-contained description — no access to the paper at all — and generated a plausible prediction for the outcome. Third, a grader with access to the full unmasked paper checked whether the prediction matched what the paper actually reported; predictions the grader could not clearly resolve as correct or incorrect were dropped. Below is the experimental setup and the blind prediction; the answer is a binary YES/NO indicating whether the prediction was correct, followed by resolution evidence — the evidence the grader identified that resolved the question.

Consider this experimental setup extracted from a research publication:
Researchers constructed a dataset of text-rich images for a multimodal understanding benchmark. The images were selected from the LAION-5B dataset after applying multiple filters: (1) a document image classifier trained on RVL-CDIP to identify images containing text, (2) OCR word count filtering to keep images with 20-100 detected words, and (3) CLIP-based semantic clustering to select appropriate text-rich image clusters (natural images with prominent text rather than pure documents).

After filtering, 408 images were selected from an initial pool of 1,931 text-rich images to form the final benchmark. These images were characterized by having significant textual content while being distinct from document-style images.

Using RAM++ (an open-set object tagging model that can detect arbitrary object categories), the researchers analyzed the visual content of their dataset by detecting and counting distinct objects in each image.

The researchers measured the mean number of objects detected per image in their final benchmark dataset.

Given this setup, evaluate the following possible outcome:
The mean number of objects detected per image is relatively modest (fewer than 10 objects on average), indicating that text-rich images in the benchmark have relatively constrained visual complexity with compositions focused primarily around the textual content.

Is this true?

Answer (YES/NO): YES